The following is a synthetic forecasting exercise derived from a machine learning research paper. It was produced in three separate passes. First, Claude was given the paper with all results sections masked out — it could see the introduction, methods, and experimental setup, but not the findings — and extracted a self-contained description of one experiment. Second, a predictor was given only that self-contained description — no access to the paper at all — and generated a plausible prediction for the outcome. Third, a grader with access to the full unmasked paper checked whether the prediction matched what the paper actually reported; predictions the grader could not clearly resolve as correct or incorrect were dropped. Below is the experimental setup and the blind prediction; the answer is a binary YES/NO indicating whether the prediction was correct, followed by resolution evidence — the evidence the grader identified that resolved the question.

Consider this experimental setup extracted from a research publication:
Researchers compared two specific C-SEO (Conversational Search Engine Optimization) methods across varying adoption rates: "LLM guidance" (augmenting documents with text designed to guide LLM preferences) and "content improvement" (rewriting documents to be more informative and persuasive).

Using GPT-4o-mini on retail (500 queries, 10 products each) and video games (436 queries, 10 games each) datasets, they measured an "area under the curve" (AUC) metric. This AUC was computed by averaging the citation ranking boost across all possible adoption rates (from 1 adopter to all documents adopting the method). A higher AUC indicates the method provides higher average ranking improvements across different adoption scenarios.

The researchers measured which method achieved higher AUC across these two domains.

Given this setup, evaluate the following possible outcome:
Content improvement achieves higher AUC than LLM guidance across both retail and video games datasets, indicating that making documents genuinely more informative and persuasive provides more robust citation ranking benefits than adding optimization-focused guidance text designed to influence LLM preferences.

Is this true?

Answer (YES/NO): NO